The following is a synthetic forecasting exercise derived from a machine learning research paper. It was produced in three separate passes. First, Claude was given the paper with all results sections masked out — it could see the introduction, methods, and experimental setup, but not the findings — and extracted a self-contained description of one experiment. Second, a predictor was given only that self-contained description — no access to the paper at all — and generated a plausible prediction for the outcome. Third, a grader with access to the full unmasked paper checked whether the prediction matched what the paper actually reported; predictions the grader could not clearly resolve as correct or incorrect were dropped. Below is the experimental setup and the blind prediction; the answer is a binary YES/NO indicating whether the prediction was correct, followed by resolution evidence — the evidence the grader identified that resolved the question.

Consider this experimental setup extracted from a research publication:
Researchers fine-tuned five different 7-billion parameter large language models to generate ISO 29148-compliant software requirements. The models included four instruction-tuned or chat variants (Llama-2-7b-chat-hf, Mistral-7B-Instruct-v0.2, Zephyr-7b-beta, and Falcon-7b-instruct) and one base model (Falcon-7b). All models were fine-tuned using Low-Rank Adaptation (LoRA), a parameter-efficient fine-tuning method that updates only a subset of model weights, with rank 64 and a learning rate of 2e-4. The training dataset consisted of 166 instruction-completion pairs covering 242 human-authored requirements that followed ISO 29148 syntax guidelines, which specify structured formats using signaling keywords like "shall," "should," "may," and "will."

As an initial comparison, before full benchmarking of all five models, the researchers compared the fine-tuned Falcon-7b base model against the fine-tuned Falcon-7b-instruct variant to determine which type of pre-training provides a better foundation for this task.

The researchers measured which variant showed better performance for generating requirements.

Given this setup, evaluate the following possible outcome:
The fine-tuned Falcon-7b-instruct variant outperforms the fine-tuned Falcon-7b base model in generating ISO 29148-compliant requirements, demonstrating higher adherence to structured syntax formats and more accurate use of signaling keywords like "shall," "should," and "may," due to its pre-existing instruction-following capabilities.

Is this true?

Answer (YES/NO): YES